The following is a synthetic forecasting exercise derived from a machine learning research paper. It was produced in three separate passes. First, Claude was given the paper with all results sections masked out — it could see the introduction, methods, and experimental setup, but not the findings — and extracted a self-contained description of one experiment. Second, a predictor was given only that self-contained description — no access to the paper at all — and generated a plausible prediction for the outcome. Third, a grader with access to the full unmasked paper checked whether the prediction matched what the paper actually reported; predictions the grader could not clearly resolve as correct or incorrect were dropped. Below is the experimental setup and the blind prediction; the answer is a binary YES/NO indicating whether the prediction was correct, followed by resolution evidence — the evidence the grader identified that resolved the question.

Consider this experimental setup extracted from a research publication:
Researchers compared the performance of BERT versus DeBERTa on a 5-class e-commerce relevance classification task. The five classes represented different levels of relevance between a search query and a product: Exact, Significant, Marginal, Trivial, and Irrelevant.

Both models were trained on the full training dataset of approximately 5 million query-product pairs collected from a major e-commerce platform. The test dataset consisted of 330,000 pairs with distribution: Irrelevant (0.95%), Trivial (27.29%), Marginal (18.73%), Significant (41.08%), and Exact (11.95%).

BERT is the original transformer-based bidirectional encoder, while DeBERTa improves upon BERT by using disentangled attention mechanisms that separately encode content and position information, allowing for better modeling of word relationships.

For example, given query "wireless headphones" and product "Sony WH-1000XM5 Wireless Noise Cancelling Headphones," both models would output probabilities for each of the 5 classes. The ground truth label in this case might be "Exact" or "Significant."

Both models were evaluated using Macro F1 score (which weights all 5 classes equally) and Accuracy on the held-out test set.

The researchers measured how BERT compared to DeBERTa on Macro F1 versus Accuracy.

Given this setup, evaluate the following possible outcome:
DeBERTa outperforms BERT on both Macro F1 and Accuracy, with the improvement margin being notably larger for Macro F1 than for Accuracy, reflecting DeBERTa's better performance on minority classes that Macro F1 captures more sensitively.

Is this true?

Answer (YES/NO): NO